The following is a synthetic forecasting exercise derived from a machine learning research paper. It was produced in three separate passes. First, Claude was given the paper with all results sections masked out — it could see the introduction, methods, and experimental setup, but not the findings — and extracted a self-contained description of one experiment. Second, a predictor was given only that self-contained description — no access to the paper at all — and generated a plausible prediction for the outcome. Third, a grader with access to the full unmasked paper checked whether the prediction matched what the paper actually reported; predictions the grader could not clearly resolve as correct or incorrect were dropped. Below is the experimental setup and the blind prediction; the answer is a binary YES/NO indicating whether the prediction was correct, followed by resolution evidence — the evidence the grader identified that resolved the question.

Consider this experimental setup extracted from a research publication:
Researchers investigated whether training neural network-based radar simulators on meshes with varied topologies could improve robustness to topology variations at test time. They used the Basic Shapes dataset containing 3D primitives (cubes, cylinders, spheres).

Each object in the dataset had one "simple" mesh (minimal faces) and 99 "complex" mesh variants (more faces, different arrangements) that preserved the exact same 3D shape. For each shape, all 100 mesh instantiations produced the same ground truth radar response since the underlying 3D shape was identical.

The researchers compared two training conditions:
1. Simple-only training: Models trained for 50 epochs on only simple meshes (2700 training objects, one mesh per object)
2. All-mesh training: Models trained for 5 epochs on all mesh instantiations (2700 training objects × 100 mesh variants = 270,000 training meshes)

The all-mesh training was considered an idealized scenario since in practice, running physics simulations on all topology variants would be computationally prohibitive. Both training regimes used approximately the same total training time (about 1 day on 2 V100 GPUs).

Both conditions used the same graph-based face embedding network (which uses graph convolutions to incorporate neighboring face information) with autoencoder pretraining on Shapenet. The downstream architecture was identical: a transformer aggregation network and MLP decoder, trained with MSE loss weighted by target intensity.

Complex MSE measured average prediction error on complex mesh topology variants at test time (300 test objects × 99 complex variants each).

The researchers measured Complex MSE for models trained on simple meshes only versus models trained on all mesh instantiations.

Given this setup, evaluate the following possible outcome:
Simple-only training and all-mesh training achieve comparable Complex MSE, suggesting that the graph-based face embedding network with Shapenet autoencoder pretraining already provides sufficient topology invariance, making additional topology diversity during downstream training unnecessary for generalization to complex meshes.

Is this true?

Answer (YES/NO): NO